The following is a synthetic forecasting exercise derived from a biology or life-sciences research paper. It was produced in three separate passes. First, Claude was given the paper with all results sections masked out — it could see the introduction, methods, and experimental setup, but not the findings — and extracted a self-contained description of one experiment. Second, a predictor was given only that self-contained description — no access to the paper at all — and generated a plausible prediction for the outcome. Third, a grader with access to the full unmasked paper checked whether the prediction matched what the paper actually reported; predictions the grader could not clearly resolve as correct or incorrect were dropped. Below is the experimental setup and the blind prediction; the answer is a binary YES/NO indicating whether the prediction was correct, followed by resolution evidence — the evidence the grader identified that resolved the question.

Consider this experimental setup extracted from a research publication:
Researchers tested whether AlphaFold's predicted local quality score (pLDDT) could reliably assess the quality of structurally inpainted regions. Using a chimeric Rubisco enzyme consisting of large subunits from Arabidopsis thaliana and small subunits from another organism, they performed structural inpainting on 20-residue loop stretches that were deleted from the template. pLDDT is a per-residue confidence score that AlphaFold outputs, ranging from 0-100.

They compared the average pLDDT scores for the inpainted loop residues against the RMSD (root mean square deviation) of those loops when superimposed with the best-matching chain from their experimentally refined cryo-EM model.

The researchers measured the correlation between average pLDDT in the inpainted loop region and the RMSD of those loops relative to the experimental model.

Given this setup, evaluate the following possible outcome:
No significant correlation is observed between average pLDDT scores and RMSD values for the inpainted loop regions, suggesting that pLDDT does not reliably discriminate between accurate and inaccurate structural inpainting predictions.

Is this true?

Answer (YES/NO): NO